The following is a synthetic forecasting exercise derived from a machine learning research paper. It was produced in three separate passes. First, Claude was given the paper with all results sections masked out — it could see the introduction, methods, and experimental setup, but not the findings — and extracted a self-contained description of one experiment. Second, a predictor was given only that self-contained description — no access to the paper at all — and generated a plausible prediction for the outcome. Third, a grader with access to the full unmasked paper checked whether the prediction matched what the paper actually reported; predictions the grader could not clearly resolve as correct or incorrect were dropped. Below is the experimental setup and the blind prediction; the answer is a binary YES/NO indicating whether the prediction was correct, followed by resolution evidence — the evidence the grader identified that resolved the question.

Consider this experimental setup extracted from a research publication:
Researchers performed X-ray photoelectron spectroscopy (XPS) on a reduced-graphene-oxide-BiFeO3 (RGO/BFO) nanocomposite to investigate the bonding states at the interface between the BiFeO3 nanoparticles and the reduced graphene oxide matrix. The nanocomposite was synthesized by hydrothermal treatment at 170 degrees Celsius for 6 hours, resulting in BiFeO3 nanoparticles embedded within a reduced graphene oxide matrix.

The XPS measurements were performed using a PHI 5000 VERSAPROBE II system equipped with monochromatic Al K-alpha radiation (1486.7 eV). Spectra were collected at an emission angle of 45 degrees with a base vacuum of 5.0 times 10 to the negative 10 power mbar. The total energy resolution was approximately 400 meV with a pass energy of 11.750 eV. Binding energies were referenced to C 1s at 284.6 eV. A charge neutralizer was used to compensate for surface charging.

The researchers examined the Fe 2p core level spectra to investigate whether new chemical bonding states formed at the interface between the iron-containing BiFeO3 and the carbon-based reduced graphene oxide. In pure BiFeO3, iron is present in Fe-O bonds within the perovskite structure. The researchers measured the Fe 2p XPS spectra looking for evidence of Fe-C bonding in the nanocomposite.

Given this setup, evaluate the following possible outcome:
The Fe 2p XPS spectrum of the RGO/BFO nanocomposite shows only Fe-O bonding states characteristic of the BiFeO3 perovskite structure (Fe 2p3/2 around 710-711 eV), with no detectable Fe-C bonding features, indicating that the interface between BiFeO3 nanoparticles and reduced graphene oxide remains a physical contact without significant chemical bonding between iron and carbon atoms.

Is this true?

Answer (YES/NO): NO